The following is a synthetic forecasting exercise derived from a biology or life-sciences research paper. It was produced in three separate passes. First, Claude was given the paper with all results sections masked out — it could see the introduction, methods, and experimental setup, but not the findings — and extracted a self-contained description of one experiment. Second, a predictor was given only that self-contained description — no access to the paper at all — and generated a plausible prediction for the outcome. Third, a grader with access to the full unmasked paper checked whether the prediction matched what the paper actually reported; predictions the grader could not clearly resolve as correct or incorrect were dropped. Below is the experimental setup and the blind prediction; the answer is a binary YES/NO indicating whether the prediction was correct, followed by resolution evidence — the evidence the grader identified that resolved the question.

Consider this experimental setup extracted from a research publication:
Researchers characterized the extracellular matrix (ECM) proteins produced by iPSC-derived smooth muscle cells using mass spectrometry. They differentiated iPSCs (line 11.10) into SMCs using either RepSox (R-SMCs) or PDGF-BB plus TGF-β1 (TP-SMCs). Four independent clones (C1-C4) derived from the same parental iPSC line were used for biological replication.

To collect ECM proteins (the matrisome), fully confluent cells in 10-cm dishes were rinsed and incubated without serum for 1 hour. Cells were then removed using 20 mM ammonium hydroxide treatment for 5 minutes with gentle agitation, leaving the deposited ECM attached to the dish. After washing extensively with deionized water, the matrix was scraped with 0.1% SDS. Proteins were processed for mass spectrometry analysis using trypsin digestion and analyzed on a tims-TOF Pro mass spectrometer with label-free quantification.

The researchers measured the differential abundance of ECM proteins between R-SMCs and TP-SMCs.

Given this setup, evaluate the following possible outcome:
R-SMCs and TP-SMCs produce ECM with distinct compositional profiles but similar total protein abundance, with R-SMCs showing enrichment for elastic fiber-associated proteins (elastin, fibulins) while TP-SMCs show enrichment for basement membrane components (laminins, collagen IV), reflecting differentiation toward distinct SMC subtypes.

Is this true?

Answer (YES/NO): NO